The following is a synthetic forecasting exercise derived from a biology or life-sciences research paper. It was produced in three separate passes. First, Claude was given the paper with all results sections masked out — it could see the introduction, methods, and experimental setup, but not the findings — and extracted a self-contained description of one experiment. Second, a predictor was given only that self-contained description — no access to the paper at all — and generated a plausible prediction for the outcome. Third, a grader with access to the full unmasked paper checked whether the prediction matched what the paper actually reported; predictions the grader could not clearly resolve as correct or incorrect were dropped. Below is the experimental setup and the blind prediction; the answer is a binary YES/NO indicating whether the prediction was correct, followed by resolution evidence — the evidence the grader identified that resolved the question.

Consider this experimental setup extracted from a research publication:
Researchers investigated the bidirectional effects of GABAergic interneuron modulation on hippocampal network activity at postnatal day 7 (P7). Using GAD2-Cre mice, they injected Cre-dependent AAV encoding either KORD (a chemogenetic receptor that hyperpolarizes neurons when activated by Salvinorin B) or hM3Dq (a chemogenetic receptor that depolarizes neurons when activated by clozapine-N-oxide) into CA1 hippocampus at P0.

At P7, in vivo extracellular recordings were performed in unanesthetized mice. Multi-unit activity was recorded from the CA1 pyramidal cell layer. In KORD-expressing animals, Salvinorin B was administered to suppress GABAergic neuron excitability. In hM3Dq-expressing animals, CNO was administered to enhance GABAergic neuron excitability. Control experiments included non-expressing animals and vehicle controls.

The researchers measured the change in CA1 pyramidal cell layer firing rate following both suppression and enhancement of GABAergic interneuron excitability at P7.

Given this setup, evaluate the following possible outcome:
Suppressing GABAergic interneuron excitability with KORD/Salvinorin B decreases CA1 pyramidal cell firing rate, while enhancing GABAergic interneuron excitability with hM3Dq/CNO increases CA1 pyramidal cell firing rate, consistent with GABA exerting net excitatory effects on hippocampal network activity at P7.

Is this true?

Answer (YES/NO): NO